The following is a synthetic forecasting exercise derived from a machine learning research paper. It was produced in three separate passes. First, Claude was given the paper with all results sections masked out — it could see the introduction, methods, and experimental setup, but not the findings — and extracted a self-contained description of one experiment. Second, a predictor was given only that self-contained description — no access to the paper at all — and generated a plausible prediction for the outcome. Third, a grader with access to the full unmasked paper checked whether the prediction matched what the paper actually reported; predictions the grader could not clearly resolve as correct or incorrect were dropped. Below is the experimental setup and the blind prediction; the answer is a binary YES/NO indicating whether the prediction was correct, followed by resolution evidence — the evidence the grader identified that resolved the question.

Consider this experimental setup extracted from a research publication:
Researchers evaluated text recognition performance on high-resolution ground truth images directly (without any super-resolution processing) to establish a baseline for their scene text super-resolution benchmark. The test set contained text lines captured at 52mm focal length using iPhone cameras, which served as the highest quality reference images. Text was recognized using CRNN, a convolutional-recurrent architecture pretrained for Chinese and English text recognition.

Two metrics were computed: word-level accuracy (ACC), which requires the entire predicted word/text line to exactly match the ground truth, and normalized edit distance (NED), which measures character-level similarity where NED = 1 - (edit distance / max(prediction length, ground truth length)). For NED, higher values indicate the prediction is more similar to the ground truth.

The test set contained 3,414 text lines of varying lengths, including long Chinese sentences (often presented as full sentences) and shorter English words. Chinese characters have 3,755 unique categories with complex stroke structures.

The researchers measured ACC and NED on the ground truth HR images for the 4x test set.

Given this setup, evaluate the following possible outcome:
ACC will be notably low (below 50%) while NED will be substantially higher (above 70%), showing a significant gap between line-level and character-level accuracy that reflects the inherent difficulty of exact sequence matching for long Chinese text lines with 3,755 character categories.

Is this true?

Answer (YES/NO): YES